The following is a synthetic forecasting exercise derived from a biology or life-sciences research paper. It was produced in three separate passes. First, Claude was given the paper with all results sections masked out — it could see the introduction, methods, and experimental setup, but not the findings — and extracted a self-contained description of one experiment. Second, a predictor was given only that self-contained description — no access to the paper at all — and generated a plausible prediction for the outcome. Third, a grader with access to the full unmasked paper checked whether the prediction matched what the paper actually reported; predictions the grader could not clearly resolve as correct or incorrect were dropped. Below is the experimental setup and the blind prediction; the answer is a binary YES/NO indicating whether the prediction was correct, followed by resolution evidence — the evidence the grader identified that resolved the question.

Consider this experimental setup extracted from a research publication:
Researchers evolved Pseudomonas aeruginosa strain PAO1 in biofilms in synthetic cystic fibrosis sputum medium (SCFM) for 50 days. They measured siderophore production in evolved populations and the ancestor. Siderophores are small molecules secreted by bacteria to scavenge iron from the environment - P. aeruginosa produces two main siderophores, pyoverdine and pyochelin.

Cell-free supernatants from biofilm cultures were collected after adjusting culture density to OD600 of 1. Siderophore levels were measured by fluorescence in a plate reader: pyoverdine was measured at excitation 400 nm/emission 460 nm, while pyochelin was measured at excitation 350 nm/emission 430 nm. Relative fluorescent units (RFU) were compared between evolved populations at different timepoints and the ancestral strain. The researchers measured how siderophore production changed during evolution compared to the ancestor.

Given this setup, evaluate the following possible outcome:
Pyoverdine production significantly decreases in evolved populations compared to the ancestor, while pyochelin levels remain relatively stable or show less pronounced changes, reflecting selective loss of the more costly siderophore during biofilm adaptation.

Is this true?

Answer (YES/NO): NO